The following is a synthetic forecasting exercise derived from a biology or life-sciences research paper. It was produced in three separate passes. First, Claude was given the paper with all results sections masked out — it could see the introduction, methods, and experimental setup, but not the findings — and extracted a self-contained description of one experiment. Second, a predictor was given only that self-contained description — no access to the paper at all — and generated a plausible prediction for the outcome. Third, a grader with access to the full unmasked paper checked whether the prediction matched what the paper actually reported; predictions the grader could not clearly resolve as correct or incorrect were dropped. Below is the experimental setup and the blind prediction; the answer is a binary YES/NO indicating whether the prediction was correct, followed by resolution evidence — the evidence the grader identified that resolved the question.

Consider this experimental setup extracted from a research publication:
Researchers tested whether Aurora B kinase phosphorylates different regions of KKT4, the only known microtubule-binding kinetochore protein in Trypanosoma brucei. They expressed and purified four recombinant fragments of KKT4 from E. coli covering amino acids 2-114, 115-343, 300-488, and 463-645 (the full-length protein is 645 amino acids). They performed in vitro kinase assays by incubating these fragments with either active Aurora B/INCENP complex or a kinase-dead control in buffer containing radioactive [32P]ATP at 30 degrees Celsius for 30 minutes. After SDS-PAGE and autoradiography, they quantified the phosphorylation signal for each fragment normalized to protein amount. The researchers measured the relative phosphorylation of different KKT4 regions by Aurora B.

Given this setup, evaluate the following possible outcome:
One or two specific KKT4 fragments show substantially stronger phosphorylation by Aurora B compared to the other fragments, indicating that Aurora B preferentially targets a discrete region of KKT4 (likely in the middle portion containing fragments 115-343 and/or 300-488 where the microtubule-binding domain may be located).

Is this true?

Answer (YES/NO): YES